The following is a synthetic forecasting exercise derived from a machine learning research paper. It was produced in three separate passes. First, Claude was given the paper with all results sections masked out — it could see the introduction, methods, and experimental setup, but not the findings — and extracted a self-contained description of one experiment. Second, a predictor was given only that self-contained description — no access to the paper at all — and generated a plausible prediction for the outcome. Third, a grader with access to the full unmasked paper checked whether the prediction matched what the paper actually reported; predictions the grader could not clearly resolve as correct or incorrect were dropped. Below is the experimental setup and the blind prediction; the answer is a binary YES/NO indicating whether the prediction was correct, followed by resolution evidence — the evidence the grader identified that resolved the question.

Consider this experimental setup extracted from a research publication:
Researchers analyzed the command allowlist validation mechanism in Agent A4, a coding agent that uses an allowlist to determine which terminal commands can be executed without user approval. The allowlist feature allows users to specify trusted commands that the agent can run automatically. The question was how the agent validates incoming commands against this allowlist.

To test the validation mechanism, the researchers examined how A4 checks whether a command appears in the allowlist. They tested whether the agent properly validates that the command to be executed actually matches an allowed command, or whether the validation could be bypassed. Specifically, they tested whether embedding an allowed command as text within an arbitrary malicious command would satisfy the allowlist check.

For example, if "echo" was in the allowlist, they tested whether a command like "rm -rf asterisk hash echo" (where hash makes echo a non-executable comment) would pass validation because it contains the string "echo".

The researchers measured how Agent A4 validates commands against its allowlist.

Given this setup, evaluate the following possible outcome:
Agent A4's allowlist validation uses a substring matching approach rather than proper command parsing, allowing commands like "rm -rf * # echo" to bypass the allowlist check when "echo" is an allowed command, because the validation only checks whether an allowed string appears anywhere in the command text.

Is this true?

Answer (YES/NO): YES